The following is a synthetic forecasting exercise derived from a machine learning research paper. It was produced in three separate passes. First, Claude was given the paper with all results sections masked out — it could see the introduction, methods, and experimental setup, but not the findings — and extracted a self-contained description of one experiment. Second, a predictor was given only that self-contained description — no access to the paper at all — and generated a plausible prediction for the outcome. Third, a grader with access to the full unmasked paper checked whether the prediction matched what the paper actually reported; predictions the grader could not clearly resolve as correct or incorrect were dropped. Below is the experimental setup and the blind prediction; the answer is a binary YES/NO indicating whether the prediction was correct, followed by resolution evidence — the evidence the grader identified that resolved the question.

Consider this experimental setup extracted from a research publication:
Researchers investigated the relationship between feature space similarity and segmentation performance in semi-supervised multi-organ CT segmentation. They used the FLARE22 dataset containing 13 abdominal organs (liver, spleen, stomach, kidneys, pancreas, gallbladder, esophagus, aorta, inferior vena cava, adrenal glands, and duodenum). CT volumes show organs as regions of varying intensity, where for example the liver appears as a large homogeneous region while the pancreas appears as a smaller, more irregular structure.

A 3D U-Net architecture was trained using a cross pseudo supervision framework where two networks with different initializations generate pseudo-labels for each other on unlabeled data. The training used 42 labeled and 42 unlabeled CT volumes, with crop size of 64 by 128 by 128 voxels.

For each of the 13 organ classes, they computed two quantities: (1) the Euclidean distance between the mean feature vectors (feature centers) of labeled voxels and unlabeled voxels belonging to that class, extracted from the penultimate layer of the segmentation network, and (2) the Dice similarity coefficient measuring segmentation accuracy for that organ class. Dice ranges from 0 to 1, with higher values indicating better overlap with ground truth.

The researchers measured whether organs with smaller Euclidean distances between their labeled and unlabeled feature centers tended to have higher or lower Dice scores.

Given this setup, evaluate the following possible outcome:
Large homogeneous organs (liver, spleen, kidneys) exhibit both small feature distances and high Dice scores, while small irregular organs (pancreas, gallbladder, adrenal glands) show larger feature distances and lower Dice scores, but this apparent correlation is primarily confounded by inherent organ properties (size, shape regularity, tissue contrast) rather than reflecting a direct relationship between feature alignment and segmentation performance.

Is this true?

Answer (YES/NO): NO